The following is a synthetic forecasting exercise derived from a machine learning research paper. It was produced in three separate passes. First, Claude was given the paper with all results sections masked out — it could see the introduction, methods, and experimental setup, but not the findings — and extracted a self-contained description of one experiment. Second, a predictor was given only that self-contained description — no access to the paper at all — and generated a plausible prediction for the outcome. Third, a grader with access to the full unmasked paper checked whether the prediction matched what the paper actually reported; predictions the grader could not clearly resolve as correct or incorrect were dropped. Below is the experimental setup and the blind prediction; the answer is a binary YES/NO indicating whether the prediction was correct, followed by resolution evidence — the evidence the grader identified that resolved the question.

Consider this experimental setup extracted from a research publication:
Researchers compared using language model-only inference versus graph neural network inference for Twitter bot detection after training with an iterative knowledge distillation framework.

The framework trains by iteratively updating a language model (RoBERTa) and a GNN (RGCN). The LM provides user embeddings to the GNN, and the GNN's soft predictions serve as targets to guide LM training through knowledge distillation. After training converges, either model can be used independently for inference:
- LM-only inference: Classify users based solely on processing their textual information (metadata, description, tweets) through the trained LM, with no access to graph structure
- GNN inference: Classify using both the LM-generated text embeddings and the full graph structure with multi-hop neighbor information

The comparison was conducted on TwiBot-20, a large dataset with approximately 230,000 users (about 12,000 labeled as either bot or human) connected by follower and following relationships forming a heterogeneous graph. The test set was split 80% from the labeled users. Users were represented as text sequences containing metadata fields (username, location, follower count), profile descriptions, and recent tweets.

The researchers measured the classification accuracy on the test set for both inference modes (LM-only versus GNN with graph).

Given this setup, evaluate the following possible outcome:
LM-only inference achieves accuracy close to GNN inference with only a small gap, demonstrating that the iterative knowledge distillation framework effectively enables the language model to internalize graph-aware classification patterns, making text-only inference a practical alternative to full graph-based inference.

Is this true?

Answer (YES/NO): NO